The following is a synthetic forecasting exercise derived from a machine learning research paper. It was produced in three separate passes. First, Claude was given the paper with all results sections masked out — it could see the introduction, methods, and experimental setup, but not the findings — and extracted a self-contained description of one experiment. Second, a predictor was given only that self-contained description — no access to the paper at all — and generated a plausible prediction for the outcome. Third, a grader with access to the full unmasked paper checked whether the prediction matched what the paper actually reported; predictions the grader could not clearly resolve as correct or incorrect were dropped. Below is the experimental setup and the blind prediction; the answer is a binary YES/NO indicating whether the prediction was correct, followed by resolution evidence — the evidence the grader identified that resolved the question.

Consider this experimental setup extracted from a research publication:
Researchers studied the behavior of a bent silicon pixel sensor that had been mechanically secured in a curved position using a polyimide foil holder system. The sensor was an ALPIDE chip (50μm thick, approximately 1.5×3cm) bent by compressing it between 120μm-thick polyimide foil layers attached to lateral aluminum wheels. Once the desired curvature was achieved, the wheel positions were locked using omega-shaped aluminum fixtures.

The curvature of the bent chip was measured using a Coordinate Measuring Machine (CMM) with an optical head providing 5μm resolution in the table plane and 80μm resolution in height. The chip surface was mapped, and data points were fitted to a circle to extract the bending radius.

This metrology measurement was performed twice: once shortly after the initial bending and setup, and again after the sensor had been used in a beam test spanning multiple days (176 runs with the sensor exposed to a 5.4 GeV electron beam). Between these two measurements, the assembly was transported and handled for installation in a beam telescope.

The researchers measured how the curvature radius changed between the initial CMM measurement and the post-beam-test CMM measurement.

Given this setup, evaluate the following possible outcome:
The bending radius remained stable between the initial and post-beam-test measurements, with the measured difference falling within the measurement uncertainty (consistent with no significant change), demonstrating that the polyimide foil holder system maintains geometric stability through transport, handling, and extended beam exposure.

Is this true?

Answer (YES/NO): NO